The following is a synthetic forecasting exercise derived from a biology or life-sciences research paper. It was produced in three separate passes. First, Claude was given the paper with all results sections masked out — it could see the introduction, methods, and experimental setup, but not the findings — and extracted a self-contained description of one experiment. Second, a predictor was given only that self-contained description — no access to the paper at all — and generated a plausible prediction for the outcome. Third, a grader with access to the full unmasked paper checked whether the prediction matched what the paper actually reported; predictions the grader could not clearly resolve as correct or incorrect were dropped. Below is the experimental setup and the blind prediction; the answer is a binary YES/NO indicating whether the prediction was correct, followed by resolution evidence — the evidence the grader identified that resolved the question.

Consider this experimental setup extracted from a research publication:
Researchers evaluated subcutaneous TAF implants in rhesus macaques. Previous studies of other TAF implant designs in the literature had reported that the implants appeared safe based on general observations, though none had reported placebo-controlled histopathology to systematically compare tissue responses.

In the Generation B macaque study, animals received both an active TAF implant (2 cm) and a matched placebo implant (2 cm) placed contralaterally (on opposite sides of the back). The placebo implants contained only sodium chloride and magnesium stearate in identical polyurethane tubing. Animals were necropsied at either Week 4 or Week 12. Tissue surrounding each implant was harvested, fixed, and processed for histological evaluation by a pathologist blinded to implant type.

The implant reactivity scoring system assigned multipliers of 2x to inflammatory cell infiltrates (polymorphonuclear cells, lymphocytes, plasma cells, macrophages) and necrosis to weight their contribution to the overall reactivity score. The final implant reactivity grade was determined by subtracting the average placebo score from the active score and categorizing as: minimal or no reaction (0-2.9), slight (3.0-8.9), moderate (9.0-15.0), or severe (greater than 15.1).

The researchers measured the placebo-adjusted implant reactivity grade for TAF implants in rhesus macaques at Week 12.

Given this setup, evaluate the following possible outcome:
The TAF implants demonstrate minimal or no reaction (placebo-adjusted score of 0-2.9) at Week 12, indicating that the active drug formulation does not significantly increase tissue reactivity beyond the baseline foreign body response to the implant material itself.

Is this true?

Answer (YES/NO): NO